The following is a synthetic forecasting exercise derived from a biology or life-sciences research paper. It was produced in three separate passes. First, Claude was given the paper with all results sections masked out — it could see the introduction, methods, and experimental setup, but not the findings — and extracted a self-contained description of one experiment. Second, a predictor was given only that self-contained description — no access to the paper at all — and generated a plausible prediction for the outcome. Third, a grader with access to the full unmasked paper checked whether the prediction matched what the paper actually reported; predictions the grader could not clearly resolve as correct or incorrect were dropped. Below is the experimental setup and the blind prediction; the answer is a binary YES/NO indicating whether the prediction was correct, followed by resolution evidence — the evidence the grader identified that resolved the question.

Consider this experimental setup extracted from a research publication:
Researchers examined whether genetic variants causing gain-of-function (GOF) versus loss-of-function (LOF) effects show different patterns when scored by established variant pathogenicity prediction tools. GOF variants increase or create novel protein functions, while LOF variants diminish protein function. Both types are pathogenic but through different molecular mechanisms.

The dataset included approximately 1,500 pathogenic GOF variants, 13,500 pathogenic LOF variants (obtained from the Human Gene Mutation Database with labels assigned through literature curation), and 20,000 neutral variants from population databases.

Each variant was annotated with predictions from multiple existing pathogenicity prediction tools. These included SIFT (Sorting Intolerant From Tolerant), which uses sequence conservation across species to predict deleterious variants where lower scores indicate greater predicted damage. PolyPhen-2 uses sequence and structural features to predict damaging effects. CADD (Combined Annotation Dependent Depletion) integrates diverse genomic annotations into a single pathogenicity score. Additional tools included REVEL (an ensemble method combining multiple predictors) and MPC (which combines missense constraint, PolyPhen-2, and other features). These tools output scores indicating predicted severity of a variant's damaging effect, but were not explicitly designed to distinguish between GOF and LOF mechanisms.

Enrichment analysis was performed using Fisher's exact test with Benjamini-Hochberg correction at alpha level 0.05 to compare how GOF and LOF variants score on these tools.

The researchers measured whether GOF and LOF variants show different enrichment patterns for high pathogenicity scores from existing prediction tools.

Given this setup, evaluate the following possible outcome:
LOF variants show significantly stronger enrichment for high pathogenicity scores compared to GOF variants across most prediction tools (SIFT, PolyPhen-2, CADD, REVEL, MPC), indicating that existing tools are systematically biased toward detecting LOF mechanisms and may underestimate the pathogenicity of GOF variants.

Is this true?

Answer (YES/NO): YES